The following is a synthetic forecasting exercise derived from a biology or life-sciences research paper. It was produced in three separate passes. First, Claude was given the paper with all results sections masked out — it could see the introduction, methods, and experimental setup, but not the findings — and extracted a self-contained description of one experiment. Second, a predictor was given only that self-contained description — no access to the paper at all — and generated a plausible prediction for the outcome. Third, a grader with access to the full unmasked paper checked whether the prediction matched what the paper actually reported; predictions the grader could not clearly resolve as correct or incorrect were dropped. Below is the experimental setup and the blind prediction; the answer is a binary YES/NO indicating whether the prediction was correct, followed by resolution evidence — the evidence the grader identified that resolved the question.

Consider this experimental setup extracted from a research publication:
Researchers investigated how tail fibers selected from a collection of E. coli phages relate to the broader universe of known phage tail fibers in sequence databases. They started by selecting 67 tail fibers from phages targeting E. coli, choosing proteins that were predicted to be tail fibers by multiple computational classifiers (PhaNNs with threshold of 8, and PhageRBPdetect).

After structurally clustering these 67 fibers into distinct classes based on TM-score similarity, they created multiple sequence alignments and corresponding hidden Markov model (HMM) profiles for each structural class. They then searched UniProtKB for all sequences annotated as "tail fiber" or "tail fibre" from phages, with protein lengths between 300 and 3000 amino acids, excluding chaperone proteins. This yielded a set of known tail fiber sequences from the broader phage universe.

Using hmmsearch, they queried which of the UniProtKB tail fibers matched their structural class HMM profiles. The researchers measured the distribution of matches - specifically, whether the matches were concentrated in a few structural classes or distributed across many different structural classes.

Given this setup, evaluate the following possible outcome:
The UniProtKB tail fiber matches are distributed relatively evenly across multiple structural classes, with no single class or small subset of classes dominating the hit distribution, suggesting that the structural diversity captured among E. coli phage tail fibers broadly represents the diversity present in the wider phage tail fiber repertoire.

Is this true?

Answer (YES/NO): NO